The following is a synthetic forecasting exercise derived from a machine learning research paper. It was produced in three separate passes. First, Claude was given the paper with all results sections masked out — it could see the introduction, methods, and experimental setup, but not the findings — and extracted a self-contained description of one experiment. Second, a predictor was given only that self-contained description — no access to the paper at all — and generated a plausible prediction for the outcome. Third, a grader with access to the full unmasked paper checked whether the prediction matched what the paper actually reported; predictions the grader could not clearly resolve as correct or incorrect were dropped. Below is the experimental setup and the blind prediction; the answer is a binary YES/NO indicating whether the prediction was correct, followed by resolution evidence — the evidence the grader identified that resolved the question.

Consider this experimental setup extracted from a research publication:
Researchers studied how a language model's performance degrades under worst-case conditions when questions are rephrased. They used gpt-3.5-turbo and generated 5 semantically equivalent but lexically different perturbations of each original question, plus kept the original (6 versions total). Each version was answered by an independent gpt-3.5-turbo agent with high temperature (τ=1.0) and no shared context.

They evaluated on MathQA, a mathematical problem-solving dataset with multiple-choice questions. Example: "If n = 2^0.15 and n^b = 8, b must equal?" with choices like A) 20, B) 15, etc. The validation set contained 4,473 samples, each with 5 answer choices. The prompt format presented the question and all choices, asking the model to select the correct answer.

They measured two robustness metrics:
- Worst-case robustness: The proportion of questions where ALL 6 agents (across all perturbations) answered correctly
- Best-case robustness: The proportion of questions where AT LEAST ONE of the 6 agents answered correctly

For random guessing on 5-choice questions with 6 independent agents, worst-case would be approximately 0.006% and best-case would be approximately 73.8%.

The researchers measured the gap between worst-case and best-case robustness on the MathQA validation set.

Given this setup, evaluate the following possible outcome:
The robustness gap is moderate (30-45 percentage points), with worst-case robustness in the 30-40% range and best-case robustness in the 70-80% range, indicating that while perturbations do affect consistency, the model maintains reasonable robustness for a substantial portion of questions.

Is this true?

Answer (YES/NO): NO